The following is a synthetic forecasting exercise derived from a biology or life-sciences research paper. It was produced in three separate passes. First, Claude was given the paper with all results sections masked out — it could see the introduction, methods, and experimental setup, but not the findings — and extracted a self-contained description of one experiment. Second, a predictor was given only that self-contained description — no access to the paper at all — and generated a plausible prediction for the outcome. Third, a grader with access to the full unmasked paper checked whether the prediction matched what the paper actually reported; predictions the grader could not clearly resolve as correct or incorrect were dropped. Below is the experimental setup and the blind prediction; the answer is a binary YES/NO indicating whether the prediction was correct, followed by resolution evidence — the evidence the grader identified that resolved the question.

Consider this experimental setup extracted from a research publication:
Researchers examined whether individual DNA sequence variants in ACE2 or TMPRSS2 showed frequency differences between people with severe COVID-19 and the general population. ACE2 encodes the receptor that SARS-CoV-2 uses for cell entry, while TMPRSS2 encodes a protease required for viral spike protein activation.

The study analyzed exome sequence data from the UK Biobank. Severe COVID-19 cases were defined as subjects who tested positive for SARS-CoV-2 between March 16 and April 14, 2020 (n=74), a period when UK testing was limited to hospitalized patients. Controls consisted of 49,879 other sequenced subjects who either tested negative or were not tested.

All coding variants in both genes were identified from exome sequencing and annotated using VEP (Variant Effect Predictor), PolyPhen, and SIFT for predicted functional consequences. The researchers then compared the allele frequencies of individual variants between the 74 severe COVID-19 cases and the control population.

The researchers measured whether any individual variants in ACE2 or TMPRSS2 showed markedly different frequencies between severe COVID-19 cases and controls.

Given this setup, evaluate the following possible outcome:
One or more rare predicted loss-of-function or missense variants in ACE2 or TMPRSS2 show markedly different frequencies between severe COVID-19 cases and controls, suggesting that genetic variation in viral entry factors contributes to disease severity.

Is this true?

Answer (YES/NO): NO